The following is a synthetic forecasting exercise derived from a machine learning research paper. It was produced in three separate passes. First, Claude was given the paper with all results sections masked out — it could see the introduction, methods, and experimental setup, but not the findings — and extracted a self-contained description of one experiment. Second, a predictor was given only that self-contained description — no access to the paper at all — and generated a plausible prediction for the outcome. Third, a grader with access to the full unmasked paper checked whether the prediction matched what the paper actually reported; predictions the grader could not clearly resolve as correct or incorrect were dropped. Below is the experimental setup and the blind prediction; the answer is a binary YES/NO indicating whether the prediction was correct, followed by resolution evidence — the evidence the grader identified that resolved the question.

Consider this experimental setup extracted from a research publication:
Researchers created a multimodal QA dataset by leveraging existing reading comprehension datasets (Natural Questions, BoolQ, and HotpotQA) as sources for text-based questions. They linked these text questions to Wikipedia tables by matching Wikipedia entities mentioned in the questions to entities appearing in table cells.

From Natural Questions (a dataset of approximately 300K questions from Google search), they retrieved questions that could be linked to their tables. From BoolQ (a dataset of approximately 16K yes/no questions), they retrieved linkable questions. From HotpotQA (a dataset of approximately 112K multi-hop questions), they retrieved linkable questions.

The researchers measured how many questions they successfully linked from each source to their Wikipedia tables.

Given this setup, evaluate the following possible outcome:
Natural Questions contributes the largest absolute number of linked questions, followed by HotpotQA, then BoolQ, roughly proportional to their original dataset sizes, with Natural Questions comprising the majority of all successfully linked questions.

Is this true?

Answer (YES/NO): NO